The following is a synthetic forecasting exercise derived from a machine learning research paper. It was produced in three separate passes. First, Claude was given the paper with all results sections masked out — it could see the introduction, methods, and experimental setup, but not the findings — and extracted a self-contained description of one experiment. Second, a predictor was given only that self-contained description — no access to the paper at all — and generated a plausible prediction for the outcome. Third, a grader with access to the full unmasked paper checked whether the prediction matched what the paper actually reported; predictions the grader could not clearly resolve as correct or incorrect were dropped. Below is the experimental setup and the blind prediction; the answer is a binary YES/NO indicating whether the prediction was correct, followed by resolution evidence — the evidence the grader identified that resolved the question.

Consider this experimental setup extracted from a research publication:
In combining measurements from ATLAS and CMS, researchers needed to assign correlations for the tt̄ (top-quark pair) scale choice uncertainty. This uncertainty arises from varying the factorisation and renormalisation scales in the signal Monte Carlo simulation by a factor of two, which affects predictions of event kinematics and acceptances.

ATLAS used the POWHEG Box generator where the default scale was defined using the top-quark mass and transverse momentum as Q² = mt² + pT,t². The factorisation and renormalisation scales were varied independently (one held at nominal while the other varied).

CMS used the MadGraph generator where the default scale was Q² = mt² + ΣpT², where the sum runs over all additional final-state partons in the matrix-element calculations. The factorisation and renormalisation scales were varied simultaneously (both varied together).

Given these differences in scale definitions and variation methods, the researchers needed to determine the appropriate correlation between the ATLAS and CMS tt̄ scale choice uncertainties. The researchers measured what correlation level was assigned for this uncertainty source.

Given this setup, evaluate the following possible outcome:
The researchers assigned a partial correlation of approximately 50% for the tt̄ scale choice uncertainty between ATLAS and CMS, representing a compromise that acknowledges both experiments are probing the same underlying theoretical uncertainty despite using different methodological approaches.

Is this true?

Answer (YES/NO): YES